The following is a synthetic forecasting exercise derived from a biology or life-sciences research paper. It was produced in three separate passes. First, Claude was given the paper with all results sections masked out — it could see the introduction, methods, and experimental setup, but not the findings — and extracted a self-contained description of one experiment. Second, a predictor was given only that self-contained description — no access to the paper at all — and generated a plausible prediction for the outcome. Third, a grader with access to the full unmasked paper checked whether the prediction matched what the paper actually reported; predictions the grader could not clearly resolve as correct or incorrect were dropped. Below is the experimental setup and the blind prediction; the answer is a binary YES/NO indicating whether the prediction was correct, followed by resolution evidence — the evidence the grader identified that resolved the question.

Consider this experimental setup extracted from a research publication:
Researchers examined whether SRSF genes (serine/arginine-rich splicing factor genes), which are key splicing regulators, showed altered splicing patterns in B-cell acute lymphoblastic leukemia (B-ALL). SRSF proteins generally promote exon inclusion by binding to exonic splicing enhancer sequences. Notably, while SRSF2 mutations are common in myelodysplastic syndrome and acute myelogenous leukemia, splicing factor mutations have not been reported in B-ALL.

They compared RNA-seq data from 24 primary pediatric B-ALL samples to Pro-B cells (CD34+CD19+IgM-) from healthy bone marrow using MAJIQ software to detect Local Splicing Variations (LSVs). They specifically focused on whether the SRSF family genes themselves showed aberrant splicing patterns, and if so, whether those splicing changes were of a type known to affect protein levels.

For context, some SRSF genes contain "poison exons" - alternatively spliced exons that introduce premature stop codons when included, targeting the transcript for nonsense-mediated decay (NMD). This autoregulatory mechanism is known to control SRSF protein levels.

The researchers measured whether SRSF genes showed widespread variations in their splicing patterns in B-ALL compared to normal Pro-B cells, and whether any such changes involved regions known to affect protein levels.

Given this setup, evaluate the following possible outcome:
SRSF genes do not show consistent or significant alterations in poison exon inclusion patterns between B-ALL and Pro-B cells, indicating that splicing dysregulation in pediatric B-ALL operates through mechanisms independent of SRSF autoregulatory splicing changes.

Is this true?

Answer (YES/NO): NO